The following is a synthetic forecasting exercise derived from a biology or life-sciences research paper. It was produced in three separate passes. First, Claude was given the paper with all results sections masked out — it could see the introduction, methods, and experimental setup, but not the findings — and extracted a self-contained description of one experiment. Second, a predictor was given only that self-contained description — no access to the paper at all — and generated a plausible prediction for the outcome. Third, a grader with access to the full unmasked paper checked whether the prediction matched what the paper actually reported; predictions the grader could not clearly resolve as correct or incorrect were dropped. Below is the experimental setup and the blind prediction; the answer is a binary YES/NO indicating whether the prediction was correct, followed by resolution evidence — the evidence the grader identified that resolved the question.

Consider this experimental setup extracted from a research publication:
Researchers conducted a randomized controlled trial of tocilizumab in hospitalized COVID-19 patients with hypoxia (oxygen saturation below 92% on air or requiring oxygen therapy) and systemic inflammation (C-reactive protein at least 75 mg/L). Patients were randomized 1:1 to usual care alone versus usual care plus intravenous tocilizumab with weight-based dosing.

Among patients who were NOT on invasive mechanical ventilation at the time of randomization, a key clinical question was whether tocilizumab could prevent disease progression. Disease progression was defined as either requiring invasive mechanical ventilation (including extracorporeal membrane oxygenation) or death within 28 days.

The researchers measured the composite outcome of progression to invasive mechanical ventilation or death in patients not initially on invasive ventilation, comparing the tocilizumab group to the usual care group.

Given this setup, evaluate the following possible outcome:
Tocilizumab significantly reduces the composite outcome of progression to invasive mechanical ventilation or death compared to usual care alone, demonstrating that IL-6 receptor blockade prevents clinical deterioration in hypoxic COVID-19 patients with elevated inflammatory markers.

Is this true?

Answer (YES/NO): YES